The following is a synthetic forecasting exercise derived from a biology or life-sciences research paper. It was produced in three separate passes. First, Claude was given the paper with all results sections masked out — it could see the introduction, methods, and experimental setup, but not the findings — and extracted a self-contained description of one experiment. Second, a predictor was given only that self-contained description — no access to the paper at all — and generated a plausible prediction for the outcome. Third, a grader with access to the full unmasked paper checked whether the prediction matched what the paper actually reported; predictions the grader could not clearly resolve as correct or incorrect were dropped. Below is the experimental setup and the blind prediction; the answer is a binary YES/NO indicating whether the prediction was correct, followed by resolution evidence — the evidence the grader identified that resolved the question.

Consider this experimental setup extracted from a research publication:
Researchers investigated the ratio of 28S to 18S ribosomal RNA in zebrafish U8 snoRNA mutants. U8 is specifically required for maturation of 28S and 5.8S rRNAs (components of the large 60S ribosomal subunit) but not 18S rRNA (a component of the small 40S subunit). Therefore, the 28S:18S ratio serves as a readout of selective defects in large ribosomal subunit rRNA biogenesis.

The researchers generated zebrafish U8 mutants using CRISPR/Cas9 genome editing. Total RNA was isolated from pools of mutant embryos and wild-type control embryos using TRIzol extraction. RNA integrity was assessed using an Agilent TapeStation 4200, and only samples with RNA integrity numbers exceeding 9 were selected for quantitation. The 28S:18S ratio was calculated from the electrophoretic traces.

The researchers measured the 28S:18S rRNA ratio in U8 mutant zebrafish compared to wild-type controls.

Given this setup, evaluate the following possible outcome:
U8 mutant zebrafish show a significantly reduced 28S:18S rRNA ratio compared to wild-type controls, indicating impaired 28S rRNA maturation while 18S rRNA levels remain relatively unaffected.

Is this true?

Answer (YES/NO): YES